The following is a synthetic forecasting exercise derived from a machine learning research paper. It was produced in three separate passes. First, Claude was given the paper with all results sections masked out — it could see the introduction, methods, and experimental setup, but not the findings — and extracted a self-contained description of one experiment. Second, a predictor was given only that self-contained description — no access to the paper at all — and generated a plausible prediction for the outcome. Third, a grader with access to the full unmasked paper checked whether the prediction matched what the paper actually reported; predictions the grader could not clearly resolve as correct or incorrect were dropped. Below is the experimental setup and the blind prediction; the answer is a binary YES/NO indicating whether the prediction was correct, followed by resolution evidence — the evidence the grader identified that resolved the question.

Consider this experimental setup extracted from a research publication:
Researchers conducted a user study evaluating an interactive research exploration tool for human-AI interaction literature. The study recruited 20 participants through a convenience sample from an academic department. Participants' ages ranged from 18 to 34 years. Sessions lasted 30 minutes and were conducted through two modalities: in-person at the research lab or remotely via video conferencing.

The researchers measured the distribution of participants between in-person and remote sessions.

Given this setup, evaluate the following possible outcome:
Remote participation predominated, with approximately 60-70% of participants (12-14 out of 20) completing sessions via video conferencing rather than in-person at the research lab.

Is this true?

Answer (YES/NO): NO